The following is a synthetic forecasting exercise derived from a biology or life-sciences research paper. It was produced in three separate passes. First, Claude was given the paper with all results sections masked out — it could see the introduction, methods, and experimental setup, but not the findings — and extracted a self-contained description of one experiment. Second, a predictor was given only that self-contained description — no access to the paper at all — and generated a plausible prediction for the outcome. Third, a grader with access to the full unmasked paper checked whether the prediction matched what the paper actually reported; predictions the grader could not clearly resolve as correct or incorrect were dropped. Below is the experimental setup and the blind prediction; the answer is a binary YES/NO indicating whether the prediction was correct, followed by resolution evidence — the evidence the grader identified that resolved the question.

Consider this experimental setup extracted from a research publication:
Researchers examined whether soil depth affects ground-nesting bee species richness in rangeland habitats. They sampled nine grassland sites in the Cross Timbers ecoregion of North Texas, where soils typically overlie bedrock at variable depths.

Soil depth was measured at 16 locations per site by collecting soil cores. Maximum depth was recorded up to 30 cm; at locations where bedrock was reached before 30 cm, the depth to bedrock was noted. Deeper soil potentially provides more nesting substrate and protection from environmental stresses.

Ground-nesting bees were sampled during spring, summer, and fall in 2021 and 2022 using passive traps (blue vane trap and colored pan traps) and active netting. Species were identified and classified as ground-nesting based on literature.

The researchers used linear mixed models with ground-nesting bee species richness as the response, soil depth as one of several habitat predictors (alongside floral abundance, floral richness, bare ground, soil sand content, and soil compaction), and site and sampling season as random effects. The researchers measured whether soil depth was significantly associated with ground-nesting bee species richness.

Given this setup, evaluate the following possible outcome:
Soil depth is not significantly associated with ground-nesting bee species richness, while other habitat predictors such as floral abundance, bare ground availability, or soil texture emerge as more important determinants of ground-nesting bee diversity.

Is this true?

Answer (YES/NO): YES